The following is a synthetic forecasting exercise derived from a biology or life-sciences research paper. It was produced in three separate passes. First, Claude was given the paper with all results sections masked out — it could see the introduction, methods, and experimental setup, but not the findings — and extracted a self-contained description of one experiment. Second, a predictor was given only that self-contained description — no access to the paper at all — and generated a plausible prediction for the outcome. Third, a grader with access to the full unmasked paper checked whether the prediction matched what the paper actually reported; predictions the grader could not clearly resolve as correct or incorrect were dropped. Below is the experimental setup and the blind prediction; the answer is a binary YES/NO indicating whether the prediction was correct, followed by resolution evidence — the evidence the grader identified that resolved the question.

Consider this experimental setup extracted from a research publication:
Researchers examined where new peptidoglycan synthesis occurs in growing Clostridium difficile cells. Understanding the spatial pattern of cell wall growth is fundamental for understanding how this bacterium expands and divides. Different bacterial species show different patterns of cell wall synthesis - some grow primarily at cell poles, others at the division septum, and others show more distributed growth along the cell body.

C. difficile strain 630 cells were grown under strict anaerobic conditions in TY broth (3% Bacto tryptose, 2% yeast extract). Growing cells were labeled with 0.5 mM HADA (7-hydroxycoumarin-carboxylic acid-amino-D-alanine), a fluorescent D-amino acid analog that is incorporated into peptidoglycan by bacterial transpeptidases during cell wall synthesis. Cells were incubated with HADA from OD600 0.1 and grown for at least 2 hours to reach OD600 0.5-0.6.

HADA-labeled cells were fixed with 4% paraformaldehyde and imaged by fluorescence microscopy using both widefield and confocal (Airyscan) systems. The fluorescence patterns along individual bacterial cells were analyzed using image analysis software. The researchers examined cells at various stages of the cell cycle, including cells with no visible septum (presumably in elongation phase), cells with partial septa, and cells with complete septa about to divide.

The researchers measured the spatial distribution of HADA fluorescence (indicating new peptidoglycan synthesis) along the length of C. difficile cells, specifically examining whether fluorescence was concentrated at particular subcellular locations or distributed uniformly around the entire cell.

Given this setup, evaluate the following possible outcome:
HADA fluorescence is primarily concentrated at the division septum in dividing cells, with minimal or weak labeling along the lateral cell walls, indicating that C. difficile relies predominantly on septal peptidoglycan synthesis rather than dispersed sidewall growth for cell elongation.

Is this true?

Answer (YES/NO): NO